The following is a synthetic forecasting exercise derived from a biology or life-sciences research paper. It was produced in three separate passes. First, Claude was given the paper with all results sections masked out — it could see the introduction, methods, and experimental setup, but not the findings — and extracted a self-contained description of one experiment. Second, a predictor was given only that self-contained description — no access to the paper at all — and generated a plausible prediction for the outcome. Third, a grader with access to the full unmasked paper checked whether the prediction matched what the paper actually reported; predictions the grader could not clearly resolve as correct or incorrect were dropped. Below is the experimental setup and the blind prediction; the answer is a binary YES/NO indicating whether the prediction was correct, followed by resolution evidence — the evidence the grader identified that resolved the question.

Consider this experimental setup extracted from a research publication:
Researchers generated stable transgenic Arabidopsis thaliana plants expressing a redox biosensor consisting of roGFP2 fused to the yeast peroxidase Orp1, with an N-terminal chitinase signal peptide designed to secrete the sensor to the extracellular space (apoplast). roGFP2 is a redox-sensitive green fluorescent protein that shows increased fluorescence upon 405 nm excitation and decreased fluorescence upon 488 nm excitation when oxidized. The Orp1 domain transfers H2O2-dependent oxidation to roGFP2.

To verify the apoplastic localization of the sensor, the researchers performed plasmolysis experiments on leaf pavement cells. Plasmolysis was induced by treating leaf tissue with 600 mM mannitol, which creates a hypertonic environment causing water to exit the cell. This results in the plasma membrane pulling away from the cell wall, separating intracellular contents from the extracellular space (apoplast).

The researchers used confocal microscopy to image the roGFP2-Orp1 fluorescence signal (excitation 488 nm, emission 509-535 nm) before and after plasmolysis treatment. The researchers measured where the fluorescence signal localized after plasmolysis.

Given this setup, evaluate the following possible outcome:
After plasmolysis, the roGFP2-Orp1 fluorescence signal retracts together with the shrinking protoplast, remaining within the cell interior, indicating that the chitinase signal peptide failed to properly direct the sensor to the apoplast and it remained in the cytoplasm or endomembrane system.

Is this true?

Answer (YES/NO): NO